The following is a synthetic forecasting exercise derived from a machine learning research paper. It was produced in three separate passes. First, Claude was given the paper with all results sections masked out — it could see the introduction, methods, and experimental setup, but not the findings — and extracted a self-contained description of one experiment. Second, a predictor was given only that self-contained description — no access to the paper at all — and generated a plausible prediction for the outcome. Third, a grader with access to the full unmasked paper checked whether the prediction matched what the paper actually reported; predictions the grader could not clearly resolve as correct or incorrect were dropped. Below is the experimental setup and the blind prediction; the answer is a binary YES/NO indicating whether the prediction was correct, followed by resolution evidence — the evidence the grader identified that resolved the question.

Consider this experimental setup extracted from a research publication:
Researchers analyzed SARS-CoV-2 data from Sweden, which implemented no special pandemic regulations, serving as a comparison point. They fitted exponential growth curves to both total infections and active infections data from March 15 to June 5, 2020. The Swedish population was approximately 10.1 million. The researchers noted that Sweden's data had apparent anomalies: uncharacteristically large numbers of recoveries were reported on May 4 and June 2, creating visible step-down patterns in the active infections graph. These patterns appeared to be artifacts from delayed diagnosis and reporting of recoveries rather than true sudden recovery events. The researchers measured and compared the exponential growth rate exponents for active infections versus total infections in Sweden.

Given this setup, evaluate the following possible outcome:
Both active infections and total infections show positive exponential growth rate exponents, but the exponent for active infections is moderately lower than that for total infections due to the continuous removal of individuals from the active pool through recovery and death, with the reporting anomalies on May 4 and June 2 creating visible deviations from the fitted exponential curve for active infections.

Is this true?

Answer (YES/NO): YES